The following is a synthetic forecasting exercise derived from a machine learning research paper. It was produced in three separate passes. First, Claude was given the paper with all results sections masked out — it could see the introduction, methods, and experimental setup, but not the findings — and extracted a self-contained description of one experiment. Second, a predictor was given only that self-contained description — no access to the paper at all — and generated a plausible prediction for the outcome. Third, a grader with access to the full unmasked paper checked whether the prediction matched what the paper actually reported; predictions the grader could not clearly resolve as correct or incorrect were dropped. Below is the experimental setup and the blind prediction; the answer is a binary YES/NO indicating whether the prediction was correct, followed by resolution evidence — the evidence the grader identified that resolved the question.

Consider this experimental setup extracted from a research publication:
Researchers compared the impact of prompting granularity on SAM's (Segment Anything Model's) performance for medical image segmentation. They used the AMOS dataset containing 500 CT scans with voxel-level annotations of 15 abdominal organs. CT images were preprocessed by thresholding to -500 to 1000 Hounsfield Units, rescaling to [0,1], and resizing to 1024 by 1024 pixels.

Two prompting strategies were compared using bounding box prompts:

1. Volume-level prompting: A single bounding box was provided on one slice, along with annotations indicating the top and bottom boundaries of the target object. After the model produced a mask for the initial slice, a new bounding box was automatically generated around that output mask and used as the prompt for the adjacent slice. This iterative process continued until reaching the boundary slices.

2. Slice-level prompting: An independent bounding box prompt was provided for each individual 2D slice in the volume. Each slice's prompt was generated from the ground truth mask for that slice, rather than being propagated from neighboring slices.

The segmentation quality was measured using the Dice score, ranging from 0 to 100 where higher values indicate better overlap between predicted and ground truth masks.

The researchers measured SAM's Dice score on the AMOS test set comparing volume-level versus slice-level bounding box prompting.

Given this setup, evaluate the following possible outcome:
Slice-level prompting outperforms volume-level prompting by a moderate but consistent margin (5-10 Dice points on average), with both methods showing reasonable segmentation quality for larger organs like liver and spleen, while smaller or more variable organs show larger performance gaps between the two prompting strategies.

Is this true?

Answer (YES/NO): NO